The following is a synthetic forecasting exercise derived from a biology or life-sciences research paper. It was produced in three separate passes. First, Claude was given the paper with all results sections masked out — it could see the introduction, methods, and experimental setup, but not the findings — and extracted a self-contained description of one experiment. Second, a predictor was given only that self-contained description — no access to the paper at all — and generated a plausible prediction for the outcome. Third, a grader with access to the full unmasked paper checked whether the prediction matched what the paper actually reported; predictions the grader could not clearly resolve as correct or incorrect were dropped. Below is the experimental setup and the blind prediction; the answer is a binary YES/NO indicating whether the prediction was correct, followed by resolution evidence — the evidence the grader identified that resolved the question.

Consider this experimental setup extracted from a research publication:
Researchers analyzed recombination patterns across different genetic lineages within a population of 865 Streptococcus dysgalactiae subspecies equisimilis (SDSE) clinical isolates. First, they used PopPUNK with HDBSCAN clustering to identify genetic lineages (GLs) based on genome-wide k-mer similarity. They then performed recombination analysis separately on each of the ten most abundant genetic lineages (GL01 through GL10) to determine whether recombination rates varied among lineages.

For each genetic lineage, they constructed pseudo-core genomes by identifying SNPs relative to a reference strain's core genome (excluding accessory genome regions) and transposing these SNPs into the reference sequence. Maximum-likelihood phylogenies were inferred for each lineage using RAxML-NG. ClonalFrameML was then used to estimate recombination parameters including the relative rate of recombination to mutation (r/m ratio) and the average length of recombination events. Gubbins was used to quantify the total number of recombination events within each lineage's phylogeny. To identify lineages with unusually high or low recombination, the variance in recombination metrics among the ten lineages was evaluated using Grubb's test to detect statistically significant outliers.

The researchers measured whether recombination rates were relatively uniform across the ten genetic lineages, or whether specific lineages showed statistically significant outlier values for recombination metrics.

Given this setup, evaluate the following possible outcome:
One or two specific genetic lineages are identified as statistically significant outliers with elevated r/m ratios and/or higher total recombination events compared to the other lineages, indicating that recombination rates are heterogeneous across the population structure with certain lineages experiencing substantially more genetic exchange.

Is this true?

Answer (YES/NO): NO